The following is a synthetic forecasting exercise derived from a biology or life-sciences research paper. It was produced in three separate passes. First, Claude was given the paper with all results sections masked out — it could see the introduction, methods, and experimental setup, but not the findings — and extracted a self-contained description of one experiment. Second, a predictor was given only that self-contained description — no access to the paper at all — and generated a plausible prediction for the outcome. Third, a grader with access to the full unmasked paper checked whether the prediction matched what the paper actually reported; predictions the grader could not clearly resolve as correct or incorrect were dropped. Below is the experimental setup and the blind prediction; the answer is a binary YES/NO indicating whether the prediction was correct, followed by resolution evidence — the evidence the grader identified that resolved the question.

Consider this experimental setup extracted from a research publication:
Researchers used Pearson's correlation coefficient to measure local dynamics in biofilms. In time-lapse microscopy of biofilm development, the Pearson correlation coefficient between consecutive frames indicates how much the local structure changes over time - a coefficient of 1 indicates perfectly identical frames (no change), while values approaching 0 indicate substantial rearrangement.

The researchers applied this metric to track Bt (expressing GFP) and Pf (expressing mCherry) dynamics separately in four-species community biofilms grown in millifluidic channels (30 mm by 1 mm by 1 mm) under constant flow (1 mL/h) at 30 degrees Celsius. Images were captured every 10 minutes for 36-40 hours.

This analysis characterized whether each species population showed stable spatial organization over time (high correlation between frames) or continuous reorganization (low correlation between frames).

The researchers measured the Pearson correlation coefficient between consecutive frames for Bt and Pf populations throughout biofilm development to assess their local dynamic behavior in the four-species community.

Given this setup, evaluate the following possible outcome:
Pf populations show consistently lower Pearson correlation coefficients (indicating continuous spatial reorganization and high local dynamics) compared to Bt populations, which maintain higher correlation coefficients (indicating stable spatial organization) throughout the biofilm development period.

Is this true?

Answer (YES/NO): NO